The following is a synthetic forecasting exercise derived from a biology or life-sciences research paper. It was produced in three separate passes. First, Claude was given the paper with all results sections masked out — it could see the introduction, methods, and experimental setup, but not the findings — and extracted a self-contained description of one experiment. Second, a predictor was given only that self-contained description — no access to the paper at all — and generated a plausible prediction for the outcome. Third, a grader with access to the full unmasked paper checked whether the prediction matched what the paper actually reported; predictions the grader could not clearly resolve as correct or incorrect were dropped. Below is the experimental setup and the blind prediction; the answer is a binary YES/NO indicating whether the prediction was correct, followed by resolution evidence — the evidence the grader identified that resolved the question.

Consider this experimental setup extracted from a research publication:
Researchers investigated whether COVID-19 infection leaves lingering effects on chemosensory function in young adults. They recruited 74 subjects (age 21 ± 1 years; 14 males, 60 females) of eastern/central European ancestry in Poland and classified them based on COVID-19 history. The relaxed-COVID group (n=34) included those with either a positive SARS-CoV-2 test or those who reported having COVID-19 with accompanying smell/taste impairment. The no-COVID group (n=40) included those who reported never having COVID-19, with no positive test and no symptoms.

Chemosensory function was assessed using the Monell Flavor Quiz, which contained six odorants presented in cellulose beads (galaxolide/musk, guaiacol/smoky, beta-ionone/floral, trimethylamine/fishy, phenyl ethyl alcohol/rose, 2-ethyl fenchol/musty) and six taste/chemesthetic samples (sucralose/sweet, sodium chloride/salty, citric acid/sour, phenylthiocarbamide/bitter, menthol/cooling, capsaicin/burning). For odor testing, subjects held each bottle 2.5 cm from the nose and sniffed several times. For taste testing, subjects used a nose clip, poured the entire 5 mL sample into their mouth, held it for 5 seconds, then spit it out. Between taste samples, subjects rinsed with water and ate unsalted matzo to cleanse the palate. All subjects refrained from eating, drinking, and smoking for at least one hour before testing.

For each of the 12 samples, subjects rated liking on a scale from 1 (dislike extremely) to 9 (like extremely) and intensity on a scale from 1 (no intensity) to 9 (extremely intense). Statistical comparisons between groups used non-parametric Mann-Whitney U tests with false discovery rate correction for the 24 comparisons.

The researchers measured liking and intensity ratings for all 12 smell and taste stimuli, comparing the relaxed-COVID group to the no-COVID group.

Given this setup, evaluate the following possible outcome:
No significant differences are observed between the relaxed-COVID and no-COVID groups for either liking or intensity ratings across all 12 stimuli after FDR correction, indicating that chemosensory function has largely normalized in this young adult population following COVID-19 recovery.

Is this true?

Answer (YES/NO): YES